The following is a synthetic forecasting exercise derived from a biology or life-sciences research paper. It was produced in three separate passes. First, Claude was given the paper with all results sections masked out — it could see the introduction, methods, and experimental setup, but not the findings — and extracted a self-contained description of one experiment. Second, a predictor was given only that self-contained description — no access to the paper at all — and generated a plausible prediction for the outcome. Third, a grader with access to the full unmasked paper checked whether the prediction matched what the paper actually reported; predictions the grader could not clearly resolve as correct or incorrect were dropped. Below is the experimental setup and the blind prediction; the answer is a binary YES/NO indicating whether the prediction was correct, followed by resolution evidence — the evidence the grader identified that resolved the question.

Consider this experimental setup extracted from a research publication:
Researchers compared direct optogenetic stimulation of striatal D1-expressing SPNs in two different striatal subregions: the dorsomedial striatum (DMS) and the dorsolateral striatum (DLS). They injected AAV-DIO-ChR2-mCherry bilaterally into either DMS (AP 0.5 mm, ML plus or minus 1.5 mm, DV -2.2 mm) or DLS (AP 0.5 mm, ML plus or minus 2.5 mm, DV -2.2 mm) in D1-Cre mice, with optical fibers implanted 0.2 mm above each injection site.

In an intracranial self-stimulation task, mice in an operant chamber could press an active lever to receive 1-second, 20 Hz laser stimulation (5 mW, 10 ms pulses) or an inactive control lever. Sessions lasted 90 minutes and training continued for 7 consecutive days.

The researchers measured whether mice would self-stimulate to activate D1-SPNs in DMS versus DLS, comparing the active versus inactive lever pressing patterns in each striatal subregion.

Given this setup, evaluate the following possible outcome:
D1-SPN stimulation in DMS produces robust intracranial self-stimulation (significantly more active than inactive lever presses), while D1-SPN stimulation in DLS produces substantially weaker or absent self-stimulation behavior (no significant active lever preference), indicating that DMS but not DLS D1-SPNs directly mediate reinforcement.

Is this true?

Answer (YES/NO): NO